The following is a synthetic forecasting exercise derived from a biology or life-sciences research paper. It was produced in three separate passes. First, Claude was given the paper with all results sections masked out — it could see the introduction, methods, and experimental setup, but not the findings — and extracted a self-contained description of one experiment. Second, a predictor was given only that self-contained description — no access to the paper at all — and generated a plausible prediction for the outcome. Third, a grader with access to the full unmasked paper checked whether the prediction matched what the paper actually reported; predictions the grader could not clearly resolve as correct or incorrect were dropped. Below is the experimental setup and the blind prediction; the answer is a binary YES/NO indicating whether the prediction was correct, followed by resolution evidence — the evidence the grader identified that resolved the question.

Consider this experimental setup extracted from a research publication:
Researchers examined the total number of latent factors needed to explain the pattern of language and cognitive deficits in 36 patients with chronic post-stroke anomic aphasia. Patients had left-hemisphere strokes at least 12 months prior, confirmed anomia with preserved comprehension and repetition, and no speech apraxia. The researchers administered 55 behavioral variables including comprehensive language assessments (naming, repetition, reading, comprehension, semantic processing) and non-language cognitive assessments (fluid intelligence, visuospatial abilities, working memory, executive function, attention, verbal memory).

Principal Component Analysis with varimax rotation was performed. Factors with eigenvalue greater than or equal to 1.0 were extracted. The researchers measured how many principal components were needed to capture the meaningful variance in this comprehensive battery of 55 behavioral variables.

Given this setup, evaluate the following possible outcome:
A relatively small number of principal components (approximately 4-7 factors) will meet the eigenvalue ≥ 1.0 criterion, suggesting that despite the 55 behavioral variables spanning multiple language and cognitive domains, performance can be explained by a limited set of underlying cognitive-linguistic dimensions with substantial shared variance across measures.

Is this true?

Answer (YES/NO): YES